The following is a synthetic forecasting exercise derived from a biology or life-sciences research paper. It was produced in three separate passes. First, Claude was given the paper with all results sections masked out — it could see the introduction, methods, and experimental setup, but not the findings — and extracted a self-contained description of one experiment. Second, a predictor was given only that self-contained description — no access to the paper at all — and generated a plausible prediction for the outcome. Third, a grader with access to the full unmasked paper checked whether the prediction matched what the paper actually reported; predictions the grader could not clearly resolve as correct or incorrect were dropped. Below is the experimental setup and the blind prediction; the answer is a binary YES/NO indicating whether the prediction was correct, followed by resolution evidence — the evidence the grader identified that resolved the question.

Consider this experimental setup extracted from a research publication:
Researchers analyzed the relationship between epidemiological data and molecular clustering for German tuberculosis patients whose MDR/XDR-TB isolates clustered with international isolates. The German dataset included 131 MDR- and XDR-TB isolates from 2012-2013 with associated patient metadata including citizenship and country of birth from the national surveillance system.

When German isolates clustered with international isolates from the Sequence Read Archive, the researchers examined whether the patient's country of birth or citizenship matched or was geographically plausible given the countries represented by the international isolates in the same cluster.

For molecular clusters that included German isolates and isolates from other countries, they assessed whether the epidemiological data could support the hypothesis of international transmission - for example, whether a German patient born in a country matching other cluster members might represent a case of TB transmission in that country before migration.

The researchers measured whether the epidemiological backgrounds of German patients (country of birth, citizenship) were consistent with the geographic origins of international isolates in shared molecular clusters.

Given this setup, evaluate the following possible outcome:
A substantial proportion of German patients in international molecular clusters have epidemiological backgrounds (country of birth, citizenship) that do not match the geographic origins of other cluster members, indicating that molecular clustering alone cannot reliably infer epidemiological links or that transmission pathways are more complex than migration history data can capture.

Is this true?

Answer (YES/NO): NO